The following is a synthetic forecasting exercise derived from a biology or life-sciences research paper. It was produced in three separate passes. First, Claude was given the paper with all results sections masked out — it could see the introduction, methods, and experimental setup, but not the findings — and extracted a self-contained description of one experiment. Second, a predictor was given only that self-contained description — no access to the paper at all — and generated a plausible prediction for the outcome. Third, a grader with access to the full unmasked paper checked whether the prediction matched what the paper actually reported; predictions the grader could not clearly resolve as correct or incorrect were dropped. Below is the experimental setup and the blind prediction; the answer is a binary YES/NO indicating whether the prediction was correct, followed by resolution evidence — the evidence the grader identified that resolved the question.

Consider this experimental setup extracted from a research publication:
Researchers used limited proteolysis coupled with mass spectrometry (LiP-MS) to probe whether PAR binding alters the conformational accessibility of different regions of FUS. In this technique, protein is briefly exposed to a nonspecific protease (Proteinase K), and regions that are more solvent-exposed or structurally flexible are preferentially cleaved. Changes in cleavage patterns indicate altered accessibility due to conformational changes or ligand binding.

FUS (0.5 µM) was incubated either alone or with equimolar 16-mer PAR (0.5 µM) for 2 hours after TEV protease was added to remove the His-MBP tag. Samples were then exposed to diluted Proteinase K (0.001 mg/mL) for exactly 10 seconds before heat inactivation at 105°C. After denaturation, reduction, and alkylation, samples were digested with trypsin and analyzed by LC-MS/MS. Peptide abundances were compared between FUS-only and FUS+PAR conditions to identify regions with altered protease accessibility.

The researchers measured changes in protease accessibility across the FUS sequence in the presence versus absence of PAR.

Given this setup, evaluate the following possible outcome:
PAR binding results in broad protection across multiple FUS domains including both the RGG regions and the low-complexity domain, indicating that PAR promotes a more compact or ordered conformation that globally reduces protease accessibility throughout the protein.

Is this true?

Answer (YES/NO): NO